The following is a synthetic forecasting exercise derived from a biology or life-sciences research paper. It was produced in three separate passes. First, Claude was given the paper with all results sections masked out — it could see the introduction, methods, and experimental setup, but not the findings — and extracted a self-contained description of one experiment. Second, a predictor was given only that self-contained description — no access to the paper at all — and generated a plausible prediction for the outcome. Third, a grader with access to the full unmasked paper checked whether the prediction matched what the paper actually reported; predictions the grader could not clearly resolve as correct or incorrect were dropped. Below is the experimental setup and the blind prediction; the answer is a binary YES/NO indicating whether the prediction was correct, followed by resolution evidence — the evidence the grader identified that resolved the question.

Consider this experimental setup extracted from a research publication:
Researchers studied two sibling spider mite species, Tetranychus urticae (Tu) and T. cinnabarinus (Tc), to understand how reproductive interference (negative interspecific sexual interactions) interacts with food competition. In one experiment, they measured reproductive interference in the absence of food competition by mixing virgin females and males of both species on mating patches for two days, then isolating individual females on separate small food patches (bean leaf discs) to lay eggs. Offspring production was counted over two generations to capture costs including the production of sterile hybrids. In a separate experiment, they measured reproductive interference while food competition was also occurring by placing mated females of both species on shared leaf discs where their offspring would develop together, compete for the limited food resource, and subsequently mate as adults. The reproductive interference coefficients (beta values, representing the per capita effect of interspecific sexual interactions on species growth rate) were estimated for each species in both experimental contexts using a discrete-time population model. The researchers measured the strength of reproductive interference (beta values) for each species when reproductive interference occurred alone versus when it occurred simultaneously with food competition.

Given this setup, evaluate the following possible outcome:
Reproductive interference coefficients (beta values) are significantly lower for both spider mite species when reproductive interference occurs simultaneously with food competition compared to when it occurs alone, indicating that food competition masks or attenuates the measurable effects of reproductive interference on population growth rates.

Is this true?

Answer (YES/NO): NO